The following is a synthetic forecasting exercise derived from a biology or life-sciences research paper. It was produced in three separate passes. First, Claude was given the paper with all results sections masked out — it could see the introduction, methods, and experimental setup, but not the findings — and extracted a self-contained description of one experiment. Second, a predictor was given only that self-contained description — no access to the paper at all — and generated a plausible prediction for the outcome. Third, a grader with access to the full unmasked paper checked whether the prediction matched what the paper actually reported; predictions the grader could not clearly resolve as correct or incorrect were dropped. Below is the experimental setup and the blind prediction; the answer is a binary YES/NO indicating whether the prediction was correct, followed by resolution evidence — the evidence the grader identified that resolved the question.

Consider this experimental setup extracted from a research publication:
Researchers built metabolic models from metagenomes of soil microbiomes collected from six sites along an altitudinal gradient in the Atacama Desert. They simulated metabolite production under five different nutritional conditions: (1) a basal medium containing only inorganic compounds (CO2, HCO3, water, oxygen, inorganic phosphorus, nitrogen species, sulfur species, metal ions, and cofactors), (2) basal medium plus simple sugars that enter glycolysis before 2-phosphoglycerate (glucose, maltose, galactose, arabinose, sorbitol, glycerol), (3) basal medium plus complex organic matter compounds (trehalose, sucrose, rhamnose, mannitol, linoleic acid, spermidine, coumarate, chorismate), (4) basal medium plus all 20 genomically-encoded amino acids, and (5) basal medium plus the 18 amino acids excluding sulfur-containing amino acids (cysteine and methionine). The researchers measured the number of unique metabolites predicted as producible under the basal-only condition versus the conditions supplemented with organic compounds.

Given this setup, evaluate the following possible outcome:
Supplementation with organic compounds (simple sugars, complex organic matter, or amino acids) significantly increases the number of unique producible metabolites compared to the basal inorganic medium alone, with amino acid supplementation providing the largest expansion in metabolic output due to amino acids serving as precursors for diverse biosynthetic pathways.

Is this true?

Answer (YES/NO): NO